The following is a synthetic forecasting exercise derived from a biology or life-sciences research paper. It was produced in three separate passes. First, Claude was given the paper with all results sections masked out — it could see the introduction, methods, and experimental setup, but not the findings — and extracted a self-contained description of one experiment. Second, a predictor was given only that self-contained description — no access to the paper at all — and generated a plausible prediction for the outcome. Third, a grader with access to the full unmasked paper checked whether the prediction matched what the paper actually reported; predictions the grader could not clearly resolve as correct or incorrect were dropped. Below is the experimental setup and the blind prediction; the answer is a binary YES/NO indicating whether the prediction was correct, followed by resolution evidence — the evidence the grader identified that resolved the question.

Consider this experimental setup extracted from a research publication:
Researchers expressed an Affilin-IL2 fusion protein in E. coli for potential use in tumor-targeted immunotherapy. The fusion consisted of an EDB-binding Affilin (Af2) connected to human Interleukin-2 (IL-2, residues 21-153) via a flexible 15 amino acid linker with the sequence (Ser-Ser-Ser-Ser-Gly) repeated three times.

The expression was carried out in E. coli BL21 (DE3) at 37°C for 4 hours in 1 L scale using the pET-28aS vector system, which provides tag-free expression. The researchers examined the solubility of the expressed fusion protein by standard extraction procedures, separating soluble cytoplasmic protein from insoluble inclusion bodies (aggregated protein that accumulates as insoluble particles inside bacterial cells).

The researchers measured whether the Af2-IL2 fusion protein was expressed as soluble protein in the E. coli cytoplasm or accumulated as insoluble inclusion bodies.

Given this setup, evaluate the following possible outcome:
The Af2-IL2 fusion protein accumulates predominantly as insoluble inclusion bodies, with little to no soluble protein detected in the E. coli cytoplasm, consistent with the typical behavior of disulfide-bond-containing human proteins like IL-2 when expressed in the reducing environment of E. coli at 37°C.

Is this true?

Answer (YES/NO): YES